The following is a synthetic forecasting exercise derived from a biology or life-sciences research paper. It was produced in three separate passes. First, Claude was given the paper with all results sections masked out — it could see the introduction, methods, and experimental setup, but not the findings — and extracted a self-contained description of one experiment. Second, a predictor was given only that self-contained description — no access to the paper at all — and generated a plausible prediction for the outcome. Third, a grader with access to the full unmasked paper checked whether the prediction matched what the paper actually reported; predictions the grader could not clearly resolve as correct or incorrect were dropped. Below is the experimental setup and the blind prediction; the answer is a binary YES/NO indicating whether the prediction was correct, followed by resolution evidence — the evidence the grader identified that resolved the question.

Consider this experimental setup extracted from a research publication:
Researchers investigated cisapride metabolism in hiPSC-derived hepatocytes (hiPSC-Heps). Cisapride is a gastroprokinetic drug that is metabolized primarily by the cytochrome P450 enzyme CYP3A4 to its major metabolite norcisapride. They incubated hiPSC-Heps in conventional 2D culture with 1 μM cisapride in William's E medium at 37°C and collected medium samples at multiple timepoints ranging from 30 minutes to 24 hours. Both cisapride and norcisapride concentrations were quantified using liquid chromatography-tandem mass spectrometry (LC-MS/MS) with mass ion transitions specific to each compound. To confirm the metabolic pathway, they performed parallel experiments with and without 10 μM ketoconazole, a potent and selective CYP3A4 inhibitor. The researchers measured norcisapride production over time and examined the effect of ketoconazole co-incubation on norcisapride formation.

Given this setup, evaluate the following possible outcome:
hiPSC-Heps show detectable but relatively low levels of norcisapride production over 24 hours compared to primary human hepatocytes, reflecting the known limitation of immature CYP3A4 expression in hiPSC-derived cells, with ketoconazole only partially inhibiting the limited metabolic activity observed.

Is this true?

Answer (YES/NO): NO